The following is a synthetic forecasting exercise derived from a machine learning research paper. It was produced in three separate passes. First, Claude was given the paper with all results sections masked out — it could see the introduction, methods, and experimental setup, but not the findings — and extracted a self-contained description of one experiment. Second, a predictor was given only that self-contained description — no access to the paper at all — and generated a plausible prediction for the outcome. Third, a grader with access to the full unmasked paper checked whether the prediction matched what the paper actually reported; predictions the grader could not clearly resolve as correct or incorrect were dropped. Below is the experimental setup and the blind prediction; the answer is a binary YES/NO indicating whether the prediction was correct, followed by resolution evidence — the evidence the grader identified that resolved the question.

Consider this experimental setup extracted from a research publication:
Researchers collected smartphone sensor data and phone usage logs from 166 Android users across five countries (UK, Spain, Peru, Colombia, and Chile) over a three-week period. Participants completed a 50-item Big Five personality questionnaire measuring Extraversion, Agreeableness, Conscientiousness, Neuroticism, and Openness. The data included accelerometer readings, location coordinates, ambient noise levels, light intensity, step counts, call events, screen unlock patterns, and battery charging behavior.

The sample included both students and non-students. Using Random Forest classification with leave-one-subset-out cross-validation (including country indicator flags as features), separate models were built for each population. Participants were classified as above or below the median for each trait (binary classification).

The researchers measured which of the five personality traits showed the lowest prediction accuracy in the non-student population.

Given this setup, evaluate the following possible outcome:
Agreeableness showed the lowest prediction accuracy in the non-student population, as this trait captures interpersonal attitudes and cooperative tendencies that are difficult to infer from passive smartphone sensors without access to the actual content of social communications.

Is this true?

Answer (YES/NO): NO